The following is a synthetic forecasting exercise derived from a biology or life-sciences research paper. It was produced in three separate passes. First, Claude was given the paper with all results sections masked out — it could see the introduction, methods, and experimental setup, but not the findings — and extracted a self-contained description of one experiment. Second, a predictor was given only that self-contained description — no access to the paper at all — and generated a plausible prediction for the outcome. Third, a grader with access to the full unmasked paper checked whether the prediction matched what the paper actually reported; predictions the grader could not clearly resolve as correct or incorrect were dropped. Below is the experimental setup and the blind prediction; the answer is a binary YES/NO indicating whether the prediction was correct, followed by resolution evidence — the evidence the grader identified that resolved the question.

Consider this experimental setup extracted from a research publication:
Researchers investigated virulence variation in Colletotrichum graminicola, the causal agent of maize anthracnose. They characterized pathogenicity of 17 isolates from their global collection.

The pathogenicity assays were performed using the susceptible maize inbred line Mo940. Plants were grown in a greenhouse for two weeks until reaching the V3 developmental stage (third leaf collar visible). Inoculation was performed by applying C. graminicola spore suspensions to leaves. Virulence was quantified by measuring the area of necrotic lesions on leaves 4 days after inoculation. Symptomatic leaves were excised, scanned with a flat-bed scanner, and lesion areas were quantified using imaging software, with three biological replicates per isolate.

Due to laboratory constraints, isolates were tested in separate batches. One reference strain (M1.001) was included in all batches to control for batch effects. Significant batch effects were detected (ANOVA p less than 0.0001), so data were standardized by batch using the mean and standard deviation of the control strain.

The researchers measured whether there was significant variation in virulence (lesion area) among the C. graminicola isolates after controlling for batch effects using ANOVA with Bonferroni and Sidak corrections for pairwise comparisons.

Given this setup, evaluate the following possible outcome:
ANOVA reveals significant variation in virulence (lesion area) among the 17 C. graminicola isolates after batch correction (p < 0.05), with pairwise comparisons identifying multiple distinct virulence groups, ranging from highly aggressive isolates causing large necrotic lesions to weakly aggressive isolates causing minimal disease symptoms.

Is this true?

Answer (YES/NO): YES